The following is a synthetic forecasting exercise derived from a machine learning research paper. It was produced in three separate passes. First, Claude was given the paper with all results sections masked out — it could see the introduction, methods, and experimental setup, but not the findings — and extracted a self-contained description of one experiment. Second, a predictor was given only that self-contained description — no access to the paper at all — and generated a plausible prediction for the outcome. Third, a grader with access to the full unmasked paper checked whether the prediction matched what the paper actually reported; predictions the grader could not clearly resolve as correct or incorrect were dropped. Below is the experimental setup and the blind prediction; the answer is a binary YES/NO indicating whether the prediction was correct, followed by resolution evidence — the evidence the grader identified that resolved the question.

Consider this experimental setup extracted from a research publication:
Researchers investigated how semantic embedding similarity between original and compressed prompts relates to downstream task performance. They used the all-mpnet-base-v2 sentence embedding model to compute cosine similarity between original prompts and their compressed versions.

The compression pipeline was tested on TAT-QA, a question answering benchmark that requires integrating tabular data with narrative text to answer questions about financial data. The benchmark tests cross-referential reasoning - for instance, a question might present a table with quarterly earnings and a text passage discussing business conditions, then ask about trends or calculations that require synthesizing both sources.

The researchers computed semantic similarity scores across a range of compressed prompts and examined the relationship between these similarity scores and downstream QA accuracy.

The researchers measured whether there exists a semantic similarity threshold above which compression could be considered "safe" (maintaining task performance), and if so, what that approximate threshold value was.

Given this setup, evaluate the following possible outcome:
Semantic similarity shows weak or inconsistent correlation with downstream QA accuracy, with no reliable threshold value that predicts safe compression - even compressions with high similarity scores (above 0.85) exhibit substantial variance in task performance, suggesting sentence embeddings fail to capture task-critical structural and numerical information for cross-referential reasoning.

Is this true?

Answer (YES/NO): NO